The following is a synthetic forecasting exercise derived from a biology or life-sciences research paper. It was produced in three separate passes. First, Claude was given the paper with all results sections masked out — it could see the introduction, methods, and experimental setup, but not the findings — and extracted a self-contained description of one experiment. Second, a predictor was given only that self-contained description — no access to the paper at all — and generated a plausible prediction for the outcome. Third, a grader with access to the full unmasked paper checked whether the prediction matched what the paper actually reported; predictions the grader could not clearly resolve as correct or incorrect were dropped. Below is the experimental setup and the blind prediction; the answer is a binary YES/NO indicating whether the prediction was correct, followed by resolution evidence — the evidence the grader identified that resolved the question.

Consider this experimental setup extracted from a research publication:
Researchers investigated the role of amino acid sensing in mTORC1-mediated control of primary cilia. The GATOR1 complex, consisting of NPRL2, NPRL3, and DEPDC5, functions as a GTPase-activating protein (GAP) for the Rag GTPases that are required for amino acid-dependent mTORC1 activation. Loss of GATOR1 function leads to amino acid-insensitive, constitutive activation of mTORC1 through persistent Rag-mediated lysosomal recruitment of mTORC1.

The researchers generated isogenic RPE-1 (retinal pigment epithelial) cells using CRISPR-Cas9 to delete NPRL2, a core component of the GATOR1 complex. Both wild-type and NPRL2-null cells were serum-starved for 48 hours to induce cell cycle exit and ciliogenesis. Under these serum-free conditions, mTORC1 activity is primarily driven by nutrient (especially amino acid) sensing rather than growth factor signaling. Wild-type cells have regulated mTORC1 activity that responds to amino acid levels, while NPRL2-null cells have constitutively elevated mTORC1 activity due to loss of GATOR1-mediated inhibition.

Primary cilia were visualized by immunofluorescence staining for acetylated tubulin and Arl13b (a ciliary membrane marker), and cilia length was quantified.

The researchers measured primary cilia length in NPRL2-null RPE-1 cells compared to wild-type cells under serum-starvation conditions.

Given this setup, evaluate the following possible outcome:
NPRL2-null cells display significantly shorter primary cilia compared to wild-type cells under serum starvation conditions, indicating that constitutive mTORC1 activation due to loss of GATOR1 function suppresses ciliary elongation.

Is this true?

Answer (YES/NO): NO